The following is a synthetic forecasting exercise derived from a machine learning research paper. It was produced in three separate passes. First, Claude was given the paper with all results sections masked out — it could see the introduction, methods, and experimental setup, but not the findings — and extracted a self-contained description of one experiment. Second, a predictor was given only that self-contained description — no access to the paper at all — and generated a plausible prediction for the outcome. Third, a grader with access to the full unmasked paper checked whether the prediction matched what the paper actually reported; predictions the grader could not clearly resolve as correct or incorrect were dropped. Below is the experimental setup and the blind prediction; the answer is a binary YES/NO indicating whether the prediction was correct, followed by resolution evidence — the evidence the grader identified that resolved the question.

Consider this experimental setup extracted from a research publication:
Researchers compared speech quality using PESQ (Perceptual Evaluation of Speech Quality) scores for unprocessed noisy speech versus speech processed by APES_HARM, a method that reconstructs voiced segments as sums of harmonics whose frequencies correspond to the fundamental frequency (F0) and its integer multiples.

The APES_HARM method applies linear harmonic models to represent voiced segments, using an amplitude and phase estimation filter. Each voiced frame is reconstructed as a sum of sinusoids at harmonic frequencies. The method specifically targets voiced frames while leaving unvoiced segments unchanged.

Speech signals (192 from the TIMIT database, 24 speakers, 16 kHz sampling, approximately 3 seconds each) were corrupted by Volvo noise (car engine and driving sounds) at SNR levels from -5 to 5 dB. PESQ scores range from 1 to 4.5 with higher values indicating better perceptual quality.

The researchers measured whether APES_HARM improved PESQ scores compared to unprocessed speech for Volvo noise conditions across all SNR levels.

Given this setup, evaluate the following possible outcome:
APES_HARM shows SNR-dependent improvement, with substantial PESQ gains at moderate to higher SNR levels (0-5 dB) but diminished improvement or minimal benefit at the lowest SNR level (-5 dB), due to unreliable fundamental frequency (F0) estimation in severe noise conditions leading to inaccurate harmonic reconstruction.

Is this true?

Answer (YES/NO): NO